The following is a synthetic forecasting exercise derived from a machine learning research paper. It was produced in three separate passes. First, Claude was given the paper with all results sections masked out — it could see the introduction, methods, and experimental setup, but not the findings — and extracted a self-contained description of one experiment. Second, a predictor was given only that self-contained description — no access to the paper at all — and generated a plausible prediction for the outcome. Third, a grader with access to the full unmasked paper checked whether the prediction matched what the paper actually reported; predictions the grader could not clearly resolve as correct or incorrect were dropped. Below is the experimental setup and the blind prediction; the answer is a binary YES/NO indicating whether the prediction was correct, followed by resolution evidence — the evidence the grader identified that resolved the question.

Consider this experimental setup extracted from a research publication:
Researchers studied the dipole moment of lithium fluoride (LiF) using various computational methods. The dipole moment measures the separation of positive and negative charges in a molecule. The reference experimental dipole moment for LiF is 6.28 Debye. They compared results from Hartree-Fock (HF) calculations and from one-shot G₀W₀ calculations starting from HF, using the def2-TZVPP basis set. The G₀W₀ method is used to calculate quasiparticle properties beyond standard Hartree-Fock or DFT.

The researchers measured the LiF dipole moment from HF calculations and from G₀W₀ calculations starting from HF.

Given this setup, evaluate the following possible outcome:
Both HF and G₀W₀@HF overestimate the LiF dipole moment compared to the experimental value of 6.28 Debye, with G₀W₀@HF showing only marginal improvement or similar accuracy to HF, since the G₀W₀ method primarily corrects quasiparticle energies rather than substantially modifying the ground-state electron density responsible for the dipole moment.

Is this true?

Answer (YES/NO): NO